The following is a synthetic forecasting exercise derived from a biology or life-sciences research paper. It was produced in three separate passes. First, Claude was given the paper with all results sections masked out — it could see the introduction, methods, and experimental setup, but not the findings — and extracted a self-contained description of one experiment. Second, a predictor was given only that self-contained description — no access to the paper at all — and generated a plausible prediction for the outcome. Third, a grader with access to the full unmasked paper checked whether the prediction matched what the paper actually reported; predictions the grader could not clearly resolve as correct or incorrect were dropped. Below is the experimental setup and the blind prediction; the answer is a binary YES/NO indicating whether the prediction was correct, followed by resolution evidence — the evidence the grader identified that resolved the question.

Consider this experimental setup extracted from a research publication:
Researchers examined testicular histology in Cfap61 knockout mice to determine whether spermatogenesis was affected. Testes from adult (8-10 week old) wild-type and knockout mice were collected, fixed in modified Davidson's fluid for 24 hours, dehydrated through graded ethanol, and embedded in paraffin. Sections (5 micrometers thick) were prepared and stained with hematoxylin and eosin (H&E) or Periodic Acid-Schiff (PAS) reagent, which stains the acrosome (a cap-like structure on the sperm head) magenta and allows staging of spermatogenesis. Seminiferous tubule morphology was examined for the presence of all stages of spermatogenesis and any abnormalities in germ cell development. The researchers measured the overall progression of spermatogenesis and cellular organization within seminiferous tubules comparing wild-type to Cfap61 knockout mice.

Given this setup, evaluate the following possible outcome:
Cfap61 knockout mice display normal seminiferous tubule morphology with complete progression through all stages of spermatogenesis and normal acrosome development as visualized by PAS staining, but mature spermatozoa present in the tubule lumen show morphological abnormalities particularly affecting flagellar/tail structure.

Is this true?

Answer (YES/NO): YES